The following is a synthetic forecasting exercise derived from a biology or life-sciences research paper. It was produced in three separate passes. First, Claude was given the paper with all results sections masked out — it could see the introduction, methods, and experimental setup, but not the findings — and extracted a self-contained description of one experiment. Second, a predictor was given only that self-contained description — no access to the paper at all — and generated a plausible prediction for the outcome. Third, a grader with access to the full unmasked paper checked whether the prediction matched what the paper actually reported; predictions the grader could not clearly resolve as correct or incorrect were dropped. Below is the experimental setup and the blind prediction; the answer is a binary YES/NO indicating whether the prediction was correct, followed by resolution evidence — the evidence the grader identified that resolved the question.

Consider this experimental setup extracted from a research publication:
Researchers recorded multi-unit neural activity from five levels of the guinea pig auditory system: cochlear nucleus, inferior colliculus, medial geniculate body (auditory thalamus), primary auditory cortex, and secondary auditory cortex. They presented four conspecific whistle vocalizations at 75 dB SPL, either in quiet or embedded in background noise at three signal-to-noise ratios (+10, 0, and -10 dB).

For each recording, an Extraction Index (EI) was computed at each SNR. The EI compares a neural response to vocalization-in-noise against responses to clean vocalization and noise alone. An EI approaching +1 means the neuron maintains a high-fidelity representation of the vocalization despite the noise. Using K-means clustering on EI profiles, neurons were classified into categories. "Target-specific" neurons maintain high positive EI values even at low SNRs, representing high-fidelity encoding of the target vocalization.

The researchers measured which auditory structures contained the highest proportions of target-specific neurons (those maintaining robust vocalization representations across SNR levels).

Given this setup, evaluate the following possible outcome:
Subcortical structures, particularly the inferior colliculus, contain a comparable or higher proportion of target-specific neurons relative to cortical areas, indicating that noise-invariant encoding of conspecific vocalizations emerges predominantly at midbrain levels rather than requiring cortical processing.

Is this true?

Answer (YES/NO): YES